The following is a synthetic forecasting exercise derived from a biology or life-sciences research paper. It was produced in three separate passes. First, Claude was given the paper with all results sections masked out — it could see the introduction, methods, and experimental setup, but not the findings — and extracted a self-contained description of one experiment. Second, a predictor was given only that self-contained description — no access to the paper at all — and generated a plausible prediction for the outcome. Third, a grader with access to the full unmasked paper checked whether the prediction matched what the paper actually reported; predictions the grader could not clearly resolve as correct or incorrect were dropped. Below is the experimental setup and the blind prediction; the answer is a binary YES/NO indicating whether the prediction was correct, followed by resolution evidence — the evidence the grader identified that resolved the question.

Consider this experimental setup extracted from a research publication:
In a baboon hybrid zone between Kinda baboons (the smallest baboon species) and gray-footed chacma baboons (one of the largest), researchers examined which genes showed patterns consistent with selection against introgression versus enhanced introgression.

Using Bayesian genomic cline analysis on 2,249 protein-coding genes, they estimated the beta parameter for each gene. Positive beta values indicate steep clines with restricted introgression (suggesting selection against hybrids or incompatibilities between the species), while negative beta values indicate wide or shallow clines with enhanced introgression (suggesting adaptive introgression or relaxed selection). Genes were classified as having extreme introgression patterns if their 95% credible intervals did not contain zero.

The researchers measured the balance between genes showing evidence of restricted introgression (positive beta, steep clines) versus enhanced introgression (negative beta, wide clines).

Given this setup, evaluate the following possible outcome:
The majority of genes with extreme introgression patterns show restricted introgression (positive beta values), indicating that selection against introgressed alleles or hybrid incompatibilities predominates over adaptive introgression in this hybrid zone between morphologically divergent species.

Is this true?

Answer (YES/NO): YES